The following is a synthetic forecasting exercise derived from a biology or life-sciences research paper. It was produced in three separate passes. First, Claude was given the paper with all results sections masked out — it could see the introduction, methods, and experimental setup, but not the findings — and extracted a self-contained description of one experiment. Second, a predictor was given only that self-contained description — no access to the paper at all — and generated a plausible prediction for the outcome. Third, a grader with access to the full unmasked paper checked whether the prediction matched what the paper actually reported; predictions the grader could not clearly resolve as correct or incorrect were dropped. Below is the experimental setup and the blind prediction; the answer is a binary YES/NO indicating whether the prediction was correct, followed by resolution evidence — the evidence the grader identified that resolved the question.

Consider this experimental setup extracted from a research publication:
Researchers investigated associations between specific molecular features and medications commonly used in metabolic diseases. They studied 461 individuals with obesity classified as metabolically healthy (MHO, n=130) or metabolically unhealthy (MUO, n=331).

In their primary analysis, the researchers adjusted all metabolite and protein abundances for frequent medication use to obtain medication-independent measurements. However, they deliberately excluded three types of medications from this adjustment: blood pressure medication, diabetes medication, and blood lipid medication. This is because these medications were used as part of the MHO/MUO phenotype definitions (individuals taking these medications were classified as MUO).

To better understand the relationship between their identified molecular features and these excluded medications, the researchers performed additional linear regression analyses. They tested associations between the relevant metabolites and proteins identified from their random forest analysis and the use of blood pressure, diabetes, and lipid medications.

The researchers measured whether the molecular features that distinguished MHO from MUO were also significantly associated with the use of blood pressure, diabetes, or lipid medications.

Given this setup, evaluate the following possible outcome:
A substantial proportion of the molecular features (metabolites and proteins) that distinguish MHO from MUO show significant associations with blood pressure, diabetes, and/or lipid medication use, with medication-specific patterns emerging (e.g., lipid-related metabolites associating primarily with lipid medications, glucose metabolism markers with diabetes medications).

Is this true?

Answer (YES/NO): NO